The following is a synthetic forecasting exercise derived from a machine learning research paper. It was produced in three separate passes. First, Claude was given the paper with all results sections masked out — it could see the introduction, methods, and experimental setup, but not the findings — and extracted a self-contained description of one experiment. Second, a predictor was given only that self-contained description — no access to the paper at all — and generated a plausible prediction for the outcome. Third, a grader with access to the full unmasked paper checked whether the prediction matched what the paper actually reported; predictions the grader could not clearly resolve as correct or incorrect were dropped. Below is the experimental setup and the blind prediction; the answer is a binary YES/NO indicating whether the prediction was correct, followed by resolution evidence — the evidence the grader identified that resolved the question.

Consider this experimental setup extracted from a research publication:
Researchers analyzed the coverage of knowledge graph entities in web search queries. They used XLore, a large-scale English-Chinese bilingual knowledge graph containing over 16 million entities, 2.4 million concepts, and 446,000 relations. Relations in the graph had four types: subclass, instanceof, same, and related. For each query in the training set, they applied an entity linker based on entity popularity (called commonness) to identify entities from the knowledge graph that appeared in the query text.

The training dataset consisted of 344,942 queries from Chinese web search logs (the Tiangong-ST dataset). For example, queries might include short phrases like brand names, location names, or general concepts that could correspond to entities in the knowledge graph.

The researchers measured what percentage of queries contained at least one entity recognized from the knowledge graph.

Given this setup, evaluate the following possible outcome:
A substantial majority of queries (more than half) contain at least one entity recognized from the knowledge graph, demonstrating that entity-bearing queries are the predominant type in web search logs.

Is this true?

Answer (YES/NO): YES